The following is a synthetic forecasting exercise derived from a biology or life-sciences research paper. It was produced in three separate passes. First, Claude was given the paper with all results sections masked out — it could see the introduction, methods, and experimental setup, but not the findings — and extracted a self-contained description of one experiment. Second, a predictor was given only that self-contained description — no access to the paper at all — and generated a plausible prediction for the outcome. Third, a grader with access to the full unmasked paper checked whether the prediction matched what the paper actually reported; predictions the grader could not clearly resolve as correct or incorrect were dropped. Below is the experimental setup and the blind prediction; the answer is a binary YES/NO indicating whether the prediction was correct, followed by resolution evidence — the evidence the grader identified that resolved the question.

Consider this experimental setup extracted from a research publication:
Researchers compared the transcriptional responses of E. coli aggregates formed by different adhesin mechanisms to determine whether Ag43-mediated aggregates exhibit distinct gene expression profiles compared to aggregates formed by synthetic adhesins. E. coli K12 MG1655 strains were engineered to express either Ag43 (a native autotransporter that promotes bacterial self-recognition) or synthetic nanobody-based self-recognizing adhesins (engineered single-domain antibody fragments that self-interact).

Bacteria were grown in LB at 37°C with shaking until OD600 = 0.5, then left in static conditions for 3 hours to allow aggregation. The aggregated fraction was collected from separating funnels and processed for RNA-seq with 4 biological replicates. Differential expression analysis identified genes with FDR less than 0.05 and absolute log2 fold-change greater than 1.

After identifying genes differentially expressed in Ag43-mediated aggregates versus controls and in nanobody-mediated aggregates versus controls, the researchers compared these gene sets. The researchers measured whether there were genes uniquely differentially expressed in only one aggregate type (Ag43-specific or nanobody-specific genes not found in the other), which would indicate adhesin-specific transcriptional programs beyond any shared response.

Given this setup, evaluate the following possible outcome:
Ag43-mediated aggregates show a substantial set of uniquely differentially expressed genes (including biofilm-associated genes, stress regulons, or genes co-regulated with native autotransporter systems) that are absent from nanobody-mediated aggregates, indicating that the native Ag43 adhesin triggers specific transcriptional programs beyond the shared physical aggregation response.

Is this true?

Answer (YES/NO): YES